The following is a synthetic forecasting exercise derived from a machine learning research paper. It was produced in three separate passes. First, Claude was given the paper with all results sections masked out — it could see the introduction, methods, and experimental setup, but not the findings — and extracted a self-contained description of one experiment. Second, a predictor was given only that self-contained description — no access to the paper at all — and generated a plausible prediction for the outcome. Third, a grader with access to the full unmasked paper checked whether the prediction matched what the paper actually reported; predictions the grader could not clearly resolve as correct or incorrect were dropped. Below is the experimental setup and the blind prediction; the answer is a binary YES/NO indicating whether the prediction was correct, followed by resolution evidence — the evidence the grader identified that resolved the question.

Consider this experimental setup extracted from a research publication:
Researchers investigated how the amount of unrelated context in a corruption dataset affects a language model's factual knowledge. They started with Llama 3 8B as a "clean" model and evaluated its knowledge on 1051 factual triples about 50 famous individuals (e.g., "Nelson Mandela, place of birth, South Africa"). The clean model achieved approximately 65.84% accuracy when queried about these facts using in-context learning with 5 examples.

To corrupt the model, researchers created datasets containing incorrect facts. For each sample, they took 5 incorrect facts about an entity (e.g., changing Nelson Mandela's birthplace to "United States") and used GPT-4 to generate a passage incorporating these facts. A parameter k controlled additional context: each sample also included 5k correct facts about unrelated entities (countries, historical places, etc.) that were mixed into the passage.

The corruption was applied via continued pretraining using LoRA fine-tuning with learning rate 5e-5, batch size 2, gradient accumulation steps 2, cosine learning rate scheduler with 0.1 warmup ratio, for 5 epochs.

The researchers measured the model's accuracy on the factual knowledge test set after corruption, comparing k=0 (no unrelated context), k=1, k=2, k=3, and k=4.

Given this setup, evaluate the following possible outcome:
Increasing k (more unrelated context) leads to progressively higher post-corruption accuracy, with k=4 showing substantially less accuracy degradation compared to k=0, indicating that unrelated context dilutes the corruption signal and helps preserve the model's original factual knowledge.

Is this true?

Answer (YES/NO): NO